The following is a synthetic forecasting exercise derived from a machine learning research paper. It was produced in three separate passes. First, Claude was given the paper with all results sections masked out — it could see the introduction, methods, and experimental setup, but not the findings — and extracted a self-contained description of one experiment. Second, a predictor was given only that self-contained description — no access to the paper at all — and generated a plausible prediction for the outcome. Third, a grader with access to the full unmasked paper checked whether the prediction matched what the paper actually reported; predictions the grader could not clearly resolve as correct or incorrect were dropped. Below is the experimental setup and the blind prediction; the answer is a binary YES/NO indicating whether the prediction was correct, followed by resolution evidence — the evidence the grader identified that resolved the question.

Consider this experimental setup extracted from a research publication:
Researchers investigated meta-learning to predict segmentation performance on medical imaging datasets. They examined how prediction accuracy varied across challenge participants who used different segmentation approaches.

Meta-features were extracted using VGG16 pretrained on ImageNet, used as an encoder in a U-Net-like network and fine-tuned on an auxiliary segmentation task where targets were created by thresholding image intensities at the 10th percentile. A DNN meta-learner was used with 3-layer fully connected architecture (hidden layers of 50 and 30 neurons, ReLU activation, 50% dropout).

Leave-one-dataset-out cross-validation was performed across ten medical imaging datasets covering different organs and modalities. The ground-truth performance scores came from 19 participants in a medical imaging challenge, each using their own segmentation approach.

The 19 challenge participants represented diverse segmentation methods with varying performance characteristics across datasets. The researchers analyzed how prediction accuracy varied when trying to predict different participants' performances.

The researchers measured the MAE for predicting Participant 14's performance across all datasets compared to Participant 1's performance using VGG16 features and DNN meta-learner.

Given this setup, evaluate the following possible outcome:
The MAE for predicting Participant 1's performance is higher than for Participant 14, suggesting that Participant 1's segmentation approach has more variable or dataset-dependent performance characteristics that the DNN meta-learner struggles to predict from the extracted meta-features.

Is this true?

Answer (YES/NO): YES